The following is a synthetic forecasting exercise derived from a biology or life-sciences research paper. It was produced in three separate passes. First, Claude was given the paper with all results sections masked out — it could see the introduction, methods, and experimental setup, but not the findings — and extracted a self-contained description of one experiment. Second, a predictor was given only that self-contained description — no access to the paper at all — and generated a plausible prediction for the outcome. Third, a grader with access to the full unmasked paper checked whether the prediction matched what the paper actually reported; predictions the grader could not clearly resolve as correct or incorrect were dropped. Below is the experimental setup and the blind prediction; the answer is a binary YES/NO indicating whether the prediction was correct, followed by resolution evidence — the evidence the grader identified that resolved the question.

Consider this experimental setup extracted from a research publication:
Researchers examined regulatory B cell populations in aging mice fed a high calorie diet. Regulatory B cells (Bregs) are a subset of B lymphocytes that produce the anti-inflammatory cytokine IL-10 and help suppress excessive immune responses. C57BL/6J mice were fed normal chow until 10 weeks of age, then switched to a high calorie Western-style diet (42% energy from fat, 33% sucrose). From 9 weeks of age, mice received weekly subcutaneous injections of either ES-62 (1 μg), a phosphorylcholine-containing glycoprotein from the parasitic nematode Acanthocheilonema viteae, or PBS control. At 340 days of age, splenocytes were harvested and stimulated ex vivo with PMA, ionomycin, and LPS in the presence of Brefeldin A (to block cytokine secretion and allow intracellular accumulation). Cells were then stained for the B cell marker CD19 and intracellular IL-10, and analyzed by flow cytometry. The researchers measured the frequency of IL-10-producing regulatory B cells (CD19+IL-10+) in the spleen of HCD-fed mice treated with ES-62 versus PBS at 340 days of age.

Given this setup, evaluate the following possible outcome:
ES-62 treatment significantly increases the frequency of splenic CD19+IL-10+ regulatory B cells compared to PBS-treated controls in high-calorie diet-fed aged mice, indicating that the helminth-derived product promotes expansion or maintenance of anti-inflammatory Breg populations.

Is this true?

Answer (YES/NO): YES